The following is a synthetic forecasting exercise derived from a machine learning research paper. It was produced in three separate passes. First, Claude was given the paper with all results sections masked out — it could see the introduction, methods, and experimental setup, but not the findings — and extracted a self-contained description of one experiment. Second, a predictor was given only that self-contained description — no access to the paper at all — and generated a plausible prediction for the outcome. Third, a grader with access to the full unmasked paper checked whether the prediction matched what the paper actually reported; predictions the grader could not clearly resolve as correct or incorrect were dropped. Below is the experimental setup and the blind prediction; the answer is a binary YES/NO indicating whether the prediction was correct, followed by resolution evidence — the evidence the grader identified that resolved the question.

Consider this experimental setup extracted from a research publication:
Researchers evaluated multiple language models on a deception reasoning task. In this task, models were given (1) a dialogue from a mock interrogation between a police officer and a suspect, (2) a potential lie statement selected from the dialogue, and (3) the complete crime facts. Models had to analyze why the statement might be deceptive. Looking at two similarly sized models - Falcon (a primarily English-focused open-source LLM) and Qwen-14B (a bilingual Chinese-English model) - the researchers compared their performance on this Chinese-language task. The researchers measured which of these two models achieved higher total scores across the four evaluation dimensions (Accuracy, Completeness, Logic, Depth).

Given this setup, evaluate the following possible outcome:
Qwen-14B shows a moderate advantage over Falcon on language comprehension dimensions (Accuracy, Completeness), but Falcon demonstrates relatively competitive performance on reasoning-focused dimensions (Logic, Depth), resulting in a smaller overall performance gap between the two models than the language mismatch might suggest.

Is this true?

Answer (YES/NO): NO